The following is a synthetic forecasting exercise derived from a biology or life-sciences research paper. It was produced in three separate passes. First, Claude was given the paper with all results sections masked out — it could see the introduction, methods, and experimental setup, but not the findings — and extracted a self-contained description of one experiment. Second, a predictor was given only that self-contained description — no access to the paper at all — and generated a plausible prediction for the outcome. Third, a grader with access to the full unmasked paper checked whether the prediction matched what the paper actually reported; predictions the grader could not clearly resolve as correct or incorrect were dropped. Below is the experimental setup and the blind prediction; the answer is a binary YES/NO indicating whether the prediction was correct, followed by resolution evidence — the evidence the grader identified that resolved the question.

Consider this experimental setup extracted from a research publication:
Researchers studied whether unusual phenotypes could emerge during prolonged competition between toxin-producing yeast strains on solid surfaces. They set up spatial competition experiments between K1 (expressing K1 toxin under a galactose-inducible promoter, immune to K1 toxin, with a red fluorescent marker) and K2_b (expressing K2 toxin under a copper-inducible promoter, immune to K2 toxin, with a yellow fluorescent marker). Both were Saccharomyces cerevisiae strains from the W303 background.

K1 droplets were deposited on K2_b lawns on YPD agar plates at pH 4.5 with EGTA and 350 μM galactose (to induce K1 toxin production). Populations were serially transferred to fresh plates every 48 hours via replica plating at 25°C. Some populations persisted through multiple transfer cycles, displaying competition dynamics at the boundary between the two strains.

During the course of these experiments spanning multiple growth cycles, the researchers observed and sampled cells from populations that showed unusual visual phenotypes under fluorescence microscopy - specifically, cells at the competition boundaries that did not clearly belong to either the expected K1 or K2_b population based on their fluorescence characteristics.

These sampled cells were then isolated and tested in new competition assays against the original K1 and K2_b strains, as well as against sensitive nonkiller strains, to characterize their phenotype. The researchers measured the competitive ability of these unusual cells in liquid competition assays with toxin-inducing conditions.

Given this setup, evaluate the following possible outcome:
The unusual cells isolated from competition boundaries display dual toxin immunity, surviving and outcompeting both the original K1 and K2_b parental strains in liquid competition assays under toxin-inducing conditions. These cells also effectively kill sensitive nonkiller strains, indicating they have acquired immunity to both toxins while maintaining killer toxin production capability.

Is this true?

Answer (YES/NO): NO